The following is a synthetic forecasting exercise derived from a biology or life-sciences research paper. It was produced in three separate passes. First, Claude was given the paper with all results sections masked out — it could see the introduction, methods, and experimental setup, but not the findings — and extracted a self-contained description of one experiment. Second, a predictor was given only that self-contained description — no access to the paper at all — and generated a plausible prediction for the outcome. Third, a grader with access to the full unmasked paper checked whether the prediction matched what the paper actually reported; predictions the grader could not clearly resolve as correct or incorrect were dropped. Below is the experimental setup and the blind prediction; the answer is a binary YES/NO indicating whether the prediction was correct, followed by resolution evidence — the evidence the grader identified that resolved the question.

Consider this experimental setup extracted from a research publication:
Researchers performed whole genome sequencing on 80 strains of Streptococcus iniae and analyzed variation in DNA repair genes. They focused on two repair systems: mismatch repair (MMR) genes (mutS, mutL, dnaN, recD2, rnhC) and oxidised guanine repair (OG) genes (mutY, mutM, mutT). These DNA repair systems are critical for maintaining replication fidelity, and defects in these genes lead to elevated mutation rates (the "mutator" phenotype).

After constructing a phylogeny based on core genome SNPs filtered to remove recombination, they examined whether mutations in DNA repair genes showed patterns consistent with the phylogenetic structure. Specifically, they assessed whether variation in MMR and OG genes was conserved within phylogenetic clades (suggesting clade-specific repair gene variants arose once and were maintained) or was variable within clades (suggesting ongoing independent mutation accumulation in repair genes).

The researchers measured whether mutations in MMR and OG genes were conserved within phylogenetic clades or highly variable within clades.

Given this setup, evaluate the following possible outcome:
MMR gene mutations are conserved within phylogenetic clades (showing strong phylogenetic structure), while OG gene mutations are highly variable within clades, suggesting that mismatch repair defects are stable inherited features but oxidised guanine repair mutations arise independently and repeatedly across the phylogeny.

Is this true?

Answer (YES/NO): NO